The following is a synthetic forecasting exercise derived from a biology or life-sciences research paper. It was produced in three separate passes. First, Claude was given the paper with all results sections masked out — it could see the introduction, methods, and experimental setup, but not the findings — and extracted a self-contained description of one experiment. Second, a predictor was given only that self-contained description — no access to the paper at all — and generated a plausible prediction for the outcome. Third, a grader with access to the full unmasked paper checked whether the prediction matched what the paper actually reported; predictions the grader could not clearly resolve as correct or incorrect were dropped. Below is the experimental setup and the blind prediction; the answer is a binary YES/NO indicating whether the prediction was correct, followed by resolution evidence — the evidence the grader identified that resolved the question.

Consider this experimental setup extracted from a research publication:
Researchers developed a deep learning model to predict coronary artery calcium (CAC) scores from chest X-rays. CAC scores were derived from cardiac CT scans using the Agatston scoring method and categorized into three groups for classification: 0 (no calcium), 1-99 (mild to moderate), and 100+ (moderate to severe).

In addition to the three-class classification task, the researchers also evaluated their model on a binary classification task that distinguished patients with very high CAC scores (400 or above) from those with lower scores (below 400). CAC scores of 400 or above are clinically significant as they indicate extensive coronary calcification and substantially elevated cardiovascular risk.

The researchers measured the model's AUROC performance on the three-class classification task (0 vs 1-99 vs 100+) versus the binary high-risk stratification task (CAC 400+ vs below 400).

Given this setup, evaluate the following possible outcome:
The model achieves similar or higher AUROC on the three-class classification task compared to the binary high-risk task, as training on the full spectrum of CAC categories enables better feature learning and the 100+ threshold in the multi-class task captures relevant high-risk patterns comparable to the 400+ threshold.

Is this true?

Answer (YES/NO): NO